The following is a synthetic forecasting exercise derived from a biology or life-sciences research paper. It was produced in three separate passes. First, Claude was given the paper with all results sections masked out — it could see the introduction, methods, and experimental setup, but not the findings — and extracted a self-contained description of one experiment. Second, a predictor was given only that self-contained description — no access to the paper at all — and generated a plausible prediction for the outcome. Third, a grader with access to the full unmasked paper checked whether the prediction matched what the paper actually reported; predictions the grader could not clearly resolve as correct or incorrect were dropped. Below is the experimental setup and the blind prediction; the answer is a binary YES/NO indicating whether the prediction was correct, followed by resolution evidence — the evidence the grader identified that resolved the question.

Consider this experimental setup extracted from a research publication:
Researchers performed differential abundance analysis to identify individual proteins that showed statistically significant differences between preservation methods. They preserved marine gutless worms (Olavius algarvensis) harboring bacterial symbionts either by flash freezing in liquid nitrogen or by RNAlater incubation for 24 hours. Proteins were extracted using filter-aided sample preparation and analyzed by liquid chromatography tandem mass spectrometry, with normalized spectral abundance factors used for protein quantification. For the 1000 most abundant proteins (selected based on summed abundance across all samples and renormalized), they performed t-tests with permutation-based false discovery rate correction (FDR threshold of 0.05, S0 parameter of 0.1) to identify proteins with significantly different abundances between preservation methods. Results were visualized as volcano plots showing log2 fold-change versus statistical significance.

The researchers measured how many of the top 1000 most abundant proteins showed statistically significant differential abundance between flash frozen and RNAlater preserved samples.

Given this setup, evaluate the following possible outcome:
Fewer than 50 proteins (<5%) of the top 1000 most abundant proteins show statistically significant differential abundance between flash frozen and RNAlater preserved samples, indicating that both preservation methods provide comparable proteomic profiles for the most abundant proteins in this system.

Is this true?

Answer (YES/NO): YES